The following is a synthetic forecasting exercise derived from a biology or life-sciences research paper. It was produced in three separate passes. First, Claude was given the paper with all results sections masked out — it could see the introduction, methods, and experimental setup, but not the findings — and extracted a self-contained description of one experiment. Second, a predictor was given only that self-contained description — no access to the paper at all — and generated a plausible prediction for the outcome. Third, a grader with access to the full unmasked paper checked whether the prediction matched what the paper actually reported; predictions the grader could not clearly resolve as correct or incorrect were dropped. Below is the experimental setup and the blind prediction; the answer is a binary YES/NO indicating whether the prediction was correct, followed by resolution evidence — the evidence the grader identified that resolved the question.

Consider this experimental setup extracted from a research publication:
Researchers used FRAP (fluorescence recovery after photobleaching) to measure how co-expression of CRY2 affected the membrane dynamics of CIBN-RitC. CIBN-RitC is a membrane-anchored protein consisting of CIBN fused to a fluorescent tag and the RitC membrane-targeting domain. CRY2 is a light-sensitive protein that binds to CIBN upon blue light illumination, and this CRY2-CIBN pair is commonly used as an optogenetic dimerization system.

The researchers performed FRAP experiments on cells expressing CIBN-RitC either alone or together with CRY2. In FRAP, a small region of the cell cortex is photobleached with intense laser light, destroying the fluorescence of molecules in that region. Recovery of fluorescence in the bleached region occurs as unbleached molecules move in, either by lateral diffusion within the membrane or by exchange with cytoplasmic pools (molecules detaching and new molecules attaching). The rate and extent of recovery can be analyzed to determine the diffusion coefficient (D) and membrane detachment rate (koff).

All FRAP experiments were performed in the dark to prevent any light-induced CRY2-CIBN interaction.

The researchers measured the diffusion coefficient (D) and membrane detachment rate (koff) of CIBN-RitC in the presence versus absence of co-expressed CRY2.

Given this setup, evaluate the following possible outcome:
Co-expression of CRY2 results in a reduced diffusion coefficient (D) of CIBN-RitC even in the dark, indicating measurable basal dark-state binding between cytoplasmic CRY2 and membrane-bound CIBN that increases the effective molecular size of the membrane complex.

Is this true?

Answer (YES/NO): NO